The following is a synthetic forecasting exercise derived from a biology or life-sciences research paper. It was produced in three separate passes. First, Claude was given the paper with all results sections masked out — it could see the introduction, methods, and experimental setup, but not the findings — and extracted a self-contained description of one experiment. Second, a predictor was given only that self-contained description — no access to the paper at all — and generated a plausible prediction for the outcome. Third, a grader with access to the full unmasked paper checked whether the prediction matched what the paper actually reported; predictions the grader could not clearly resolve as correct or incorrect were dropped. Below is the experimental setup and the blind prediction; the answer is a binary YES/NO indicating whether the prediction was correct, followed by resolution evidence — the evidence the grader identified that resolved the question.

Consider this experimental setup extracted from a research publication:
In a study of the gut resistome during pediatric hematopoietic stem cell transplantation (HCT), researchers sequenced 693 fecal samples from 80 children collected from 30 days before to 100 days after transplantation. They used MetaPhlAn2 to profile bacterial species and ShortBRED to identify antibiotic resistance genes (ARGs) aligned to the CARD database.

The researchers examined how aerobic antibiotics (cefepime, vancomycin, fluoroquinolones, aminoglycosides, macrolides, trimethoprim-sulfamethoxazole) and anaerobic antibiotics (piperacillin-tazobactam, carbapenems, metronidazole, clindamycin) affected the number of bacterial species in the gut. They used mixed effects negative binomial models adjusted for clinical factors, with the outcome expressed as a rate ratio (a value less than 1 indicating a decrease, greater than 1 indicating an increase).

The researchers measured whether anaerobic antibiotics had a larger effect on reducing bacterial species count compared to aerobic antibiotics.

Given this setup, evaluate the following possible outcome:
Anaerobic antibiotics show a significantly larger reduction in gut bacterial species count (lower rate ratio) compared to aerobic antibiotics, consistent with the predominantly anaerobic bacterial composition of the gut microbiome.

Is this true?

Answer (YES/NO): NO